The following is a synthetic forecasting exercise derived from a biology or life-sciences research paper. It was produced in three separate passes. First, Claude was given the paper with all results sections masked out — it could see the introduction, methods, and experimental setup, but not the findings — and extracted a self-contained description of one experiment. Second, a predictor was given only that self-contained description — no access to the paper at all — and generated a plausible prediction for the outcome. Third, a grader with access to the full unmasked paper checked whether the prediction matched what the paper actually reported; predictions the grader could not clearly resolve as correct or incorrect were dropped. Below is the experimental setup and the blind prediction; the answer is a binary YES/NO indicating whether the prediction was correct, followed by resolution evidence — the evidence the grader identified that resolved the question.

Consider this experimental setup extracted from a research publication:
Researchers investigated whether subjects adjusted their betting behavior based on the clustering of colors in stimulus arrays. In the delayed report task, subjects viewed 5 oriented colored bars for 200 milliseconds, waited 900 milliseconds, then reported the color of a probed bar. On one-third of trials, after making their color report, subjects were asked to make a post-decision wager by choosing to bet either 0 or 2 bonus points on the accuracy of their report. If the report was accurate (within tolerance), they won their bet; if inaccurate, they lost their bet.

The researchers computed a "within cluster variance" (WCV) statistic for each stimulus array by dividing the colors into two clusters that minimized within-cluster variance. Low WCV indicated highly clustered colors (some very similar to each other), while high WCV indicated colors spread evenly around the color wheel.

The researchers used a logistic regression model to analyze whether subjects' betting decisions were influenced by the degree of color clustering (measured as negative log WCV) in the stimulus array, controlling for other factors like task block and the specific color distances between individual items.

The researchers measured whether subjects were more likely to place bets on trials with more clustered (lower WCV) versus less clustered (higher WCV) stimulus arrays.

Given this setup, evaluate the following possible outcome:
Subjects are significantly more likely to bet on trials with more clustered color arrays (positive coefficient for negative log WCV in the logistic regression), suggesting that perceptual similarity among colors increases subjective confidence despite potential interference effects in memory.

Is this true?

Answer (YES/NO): YES